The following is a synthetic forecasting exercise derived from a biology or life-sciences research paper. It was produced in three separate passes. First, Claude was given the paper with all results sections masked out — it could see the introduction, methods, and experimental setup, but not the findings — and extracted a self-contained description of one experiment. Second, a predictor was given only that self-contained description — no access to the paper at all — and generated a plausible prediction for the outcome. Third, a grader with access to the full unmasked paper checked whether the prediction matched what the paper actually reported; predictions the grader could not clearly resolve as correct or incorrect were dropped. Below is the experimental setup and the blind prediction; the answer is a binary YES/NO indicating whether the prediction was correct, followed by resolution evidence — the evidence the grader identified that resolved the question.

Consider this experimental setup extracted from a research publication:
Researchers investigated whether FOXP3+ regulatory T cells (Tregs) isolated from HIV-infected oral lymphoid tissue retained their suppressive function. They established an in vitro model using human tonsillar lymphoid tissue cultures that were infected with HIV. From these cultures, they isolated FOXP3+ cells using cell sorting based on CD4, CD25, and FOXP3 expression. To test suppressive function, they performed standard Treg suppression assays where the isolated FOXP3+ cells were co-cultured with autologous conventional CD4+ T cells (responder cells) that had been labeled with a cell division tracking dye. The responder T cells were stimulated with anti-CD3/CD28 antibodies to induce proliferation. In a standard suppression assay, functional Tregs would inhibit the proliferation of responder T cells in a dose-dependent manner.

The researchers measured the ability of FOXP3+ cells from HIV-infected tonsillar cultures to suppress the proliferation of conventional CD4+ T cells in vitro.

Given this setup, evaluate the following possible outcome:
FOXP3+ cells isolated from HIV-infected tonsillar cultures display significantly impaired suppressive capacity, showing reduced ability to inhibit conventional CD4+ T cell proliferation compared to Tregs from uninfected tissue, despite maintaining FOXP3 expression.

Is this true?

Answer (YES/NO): YES